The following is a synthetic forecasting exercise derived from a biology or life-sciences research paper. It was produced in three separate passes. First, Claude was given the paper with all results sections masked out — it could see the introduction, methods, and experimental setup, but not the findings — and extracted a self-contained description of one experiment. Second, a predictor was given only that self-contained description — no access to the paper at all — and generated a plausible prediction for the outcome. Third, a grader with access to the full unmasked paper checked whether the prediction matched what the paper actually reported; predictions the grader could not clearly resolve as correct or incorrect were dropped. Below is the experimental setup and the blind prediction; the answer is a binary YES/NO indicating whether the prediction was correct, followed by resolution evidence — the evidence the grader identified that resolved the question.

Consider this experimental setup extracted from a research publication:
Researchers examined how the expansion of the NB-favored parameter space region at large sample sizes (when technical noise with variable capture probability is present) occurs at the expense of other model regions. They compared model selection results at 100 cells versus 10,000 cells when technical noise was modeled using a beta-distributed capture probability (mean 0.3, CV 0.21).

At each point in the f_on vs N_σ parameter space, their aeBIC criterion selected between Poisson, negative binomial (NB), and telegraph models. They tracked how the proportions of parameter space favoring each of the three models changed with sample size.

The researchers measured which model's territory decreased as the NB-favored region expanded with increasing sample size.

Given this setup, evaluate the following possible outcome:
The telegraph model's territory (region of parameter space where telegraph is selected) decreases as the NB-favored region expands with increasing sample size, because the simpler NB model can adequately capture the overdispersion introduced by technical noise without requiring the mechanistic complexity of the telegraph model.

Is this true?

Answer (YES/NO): NO